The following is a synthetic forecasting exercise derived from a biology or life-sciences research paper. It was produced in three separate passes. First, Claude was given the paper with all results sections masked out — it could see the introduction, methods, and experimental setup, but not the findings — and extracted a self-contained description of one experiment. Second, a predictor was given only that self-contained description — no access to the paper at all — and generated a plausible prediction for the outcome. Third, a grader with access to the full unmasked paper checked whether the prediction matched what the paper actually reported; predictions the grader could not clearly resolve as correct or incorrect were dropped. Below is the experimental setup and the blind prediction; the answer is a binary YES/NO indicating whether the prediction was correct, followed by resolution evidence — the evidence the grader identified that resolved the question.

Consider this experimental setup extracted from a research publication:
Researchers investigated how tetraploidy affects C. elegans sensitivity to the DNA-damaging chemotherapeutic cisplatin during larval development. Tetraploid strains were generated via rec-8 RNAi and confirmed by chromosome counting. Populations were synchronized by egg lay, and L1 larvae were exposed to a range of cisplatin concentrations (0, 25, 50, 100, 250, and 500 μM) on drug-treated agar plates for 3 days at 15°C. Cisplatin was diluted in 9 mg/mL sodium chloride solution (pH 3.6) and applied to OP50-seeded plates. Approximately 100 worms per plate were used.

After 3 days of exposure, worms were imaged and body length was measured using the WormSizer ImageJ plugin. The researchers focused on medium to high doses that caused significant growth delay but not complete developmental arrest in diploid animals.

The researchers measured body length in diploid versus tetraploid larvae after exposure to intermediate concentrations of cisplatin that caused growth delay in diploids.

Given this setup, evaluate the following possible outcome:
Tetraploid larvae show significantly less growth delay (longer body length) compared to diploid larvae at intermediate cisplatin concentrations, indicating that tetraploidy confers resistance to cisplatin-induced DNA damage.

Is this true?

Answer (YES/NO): YES